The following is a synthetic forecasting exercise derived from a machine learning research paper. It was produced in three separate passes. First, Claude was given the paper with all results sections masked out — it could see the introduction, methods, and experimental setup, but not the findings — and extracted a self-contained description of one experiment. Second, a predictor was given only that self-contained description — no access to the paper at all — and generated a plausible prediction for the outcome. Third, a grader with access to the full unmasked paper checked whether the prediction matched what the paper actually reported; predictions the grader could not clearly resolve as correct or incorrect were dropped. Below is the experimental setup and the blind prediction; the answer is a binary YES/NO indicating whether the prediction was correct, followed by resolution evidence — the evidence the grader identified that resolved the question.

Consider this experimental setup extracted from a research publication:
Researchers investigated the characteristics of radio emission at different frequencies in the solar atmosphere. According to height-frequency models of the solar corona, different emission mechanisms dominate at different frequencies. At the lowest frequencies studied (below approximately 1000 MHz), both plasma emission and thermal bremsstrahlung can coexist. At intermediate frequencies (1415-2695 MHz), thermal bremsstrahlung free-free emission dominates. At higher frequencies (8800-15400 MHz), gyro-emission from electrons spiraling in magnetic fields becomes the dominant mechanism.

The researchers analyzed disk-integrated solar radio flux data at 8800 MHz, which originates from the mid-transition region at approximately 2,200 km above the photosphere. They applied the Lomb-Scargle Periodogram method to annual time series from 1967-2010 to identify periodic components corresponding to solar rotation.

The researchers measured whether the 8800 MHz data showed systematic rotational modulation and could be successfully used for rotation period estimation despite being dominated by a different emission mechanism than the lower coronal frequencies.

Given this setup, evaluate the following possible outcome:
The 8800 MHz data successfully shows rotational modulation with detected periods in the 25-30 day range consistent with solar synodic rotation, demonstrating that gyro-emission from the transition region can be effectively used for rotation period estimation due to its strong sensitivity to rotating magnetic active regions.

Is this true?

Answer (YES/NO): YES